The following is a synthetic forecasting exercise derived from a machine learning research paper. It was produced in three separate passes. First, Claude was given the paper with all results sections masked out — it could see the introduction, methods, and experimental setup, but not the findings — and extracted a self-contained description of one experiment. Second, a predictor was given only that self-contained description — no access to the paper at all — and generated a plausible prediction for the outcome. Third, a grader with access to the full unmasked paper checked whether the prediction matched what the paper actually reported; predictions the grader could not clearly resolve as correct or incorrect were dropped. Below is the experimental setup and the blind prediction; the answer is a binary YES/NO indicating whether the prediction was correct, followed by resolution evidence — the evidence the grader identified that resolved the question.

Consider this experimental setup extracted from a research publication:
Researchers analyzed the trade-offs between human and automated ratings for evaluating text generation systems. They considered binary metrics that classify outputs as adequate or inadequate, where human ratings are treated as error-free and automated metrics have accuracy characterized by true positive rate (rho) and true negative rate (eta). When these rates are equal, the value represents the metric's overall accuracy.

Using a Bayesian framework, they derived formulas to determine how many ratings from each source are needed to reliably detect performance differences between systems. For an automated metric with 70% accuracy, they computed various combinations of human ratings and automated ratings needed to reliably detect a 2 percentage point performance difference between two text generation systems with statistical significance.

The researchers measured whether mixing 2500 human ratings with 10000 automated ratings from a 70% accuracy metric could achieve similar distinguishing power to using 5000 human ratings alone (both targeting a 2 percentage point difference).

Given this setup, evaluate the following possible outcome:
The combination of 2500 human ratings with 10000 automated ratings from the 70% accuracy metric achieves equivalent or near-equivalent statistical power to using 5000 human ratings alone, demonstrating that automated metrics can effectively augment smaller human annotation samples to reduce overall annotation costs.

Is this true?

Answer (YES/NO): YES